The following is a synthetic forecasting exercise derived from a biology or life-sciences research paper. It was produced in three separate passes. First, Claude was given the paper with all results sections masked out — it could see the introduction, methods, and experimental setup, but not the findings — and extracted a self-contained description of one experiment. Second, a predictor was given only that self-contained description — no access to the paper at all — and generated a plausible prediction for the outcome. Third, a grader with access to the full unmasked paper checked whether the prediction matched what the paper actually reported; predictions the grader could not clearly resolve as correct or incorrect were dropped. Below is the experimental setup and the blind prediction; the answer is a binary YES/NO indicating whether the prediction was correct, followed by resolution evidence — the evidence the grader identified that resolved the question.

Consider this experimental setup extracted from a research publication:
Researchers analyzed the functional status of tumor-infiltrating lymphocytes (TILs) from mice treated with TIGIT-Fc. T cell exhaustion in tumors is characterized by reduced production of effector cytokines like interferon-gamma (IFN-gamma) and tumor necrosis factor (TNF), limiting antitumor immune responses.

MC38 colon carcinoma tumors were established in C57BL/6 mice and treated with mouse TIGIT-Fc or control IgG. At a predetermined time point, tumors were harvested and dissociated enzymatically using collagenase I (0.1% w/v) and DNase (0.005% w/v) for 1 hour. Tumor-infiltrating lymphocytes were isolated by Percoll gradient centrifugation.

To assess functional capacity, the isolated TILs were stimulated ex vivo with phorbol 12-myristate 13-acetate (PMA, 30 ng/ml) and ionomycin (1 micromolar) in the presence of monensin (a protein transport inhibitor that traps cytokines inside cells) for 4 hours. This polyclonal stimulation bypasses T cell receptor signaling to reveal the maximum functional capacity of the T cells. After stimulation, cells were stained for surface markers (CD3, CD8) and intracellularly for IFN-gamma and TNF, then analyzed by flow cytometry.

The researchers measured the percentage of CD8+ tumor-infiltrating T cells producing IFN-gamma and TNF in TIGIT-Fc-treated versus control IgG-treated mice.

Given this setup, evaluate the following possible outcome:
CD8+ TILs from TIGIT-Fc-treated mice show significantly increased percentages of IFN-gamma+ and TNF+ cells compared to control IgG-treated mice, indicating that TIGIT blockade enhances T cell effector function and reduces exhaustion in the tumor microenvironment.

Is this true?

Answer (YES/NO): YES